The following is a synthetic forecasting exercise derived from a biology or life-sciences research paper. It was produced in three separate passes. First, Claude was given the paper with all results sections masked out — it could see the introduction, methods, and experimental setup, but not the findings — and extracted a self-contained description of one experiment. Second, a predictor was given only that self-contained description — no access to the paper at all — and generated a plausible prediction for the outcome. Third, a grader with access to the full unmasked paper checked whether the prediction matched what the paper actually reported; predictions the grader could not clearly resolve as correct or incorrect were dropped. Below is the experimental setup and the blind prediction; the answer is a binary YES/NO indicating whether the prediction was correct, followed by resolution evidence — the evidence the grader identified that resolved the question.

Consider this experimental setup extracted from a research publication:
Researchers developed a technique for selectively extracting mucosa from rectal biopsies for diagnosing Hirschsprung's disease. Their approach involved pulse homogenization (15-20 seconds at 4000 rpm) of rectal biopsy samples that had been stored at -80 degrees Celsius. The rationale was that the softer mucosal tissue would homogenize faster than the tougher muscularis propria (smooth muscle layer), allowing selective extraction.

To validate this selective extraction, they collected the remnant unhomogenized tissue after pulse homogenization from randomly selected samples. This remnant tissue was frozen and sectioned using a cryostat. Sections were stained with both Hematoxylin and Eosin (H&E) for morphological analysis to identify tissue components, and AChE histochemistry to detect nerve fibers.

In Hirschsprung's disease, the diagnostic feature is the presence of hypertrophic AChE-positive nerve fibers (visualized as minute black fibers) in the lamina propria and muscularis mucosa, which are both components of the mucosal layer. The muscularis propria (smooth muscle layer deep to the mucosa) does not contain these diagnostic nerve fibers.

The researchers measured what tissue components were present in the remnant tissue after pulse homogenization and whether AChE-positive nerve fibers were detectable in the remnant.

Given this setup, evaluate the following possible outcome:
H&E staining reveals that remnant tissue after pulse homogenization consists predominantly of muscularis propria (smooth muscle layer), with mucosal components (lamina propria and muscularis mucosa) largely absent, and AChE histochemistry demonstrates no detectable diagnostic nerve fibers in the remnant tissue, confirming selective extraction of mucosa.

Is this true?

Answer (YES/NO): YES